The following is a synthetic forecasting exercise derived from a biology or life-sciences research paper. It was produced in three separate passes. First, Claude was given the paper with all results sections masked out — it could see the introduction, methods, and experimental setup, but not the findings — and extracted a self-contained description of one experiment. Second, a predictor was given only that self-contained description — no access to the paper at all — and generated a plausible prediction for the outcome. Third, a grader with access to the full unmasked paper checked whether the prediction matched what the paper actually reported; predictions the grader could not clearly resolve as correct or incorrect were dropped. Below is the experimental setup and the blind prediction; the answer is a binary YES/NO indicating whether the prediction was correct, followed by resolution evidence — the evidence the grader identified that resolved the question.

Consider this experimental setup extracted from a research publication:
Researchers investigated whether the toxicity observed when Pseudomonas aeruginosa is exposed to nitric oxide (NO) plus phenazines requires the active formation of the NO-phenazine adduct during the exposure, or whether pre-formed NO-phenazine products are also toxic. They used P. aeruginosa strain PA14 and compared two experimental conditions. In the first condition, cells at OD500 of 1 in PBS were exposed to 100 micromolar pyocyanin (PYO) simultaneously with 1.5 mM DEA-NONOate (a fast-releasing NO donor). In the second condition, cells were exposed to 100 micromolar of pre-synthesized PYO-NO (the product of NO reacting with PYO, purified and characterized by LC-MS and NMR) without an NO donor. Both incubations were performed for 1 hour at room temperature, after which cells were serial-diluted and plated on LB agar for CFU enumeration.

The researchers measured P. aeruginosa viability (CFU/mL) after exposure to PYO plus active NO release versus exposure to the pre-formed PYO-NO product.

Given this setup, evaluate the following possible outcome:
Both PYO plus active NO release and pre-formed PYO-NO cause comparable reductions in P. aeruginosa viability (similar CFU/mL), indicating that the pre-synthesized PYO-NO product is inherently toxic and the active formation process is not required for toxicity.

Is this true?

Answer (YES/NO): NO